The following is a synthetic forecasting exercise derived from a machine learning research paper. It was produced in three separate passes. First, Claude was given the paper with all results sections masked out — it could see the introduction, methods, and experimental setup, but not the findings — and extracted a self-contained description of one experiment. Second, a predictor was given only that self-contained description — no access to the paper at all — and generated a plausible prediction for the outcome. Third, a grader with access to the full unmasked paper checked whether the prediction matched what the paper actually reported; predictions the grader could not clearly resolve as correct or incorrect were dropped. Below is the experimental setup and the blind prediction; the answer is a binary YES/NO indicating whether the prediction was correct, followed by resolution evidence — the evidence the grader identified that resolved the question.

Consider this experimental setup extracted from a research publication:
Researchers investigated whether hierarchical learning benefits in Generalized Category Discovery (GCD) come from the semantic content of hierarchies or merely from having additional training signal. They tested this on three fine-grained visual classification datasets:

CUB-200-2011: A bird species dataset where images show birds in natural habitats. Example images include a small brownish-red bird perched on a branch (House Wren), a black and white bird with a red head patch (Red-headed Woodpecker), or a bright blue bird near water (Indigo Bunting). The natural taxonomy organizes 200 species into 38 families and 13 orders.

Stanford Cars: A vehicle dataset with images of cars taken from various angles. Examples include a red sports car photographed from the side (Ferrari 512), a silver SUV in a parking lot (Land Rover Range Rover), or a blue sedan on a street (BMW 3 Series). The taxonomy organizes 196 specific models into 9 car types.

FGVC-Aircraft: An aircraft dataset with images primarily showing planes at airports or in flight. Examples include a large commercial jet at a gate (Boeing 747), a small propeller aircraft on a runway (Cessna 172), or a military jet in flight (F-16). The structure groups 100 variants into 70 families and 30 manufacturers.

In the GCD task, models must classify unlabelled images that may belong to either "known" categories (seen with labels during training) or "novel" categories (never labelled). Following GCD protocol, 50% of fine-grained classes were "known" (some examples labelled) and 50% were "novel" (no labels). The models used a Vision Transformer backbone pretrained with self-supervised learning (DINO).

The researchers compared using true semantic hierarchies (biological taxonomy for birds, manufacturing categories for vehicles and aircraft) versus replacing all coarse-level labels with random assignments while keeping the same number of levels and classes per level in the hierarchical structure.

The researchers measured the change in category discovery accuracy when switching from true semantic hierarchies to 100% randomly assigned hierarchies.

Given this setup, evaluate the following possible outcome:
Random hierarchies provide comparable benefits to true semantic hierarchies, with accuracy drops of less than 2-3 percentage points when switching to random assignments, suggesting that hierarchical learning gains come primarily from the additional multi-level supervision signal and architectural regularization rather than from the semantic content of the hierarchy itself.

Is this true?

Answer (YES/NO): NO